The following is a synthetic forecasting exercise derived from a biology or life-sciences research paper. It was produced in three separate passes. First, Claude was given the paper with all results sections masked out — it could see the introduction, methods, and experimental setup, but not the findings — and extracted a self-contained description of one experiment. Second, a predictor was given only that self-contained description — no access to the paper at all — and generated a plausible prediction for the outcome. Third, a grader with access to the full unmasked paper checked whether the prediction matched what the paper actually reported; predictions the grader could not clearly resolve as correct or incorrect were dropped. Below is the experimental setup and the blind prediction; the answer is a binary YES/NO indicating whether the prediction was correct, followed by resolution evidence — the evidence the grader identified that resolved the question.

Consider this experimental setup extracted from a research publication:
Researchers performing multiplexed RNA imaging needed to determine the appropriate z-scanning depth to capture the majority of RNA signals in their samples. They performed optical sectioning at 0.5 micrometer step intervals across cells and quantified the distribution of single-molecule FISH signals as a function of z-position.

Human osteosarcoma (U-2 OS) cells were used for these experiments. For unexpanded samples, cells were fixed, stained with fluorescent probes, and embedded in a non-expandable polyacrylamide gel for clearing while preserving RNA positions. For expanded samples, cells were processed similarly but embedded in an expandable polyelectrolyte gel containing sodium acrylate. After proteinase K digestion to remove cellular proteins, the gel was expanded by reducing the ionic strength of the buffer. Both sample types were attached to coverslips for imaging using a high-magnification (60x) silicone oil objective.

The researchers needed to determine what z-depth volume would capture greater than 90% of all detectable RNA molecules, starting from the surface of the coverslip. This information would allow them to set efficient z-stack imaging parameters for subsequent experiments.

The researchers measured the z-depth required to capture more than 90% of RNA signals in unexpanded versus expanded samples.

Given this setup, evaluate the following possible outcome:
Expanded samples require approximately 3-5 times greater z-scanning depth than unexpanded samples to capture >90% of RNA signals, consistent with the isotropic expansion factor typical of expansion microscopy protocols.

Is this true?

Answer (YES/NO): NO